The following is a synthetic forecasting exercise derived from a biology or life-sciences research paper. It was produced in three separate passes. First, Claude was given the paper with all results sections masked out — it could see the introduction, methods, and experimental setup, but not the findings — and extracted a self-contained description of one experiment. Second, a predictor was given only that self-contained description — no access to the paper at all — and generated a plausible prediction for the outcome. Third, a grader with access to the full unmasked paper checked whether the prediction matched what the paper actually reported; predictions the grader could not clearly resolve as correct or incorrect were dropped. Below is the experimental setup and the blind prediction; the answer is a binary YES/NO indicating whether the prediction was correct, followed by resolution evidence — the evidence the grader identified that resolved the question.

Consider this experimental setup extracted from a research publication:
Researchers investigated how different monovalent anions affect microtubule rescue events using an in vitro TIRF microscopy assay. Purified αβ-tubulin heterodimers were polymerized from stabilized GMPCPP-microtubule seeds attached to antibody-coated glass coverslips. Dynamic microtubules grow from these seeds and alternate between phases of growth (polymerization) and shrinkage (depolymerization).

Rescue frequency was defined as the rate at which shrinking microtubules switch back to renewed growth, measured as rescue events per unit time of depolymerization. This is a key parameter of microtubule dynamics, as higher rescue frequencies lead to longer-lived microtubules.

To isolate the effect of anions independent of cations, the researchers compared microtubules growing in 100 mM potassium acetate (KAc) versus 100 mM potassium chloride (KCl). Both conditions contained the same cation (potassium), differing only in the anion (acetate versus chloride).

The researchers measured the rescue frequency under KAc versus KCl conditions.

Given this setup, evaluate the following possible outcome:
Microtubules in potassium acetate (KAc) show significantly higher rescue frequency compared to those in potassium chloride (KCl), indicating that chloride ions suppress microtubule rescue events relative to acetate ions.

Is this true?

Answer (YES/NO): NO